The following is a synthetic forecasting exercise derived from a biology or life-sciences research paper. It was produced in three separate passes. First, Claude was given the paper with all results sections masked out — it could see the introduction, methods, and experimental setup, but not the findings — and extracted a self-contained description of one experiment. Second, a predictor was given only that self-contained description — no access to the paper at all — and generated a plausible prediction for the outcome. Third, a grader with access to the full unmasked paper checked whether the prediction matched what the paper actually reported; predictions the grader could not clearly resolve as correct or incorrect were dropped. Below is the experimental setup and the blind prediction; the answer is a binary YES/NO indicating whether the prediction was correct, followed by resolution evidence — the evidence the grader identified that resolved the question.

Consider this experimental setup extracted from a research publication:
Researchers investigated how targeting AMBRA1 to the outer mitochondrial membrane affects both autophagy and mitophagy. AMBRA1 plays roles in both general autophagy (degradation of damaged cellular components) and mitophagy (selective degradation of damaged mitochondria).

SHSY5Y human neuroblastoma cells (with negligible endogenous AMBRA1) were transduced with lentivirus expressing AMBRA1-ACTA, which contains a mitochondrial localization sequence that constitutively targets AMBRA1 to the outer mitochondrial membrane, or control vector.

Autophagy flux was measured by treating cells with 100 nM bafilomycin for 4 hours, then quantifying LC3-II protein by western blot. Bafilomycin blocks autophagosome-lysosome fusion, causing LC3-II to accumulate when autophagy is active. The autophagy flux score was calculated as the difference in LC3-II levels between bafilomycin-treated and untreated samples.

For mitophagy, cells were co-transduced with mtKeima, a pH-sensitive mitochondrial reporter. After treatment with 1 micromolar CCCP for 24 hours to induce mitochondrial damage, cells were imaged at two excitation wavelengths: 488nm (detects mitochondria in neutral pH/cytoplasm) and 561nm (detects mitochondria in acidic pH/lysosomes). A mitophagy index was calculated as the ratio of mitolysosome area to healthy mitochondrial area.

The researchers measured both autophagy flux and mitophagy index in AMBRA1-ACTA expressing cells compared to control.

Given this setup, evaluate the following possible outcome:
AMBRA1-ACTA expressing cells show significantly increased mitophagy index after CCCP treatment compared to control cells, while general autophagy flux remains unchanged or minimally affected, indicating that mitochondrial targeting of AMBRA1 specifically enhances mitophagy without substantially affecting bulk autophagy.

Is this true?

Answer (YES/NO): NO